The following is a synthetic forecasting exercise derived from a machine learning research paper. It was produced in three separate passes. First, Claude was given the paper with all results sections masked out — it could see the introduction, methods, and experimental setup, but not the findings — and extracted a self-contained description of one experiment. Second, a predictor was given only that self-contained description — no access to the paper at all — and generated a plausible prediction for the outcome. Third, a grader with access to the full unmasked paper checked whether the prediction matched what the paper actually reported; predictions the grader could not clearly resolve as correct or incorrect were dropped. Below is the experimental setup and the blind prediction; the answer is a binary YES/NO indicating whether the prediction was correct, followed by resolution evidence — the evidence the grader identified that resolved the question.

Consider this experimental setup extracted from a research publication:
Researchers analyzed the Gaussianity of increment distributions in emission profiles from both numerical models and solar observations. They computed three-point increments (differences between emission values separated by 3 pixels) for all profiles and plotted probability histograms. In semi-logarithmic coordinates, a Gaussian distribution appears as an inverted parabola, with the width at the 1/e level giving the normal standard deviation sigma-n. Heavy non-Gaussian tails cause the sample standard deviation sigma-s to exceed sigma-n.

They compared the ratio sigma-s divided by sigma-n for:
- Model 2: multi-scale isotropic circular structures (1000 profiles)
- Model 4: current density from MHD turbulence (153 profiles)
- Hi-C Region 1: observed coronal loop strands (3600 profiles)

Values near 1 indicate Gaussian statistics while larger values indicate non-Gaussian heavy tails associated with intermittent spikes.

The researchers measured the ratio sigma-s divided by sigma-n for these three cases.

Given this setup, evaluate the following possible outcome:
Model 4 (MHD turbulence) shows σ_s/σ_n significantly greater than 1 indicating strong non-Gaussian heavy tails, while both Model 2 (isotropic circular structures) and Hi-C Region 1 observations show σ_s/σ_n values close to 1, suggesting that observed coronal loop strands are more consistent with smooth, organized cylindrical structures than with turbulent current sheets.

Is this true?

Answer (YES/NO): YES